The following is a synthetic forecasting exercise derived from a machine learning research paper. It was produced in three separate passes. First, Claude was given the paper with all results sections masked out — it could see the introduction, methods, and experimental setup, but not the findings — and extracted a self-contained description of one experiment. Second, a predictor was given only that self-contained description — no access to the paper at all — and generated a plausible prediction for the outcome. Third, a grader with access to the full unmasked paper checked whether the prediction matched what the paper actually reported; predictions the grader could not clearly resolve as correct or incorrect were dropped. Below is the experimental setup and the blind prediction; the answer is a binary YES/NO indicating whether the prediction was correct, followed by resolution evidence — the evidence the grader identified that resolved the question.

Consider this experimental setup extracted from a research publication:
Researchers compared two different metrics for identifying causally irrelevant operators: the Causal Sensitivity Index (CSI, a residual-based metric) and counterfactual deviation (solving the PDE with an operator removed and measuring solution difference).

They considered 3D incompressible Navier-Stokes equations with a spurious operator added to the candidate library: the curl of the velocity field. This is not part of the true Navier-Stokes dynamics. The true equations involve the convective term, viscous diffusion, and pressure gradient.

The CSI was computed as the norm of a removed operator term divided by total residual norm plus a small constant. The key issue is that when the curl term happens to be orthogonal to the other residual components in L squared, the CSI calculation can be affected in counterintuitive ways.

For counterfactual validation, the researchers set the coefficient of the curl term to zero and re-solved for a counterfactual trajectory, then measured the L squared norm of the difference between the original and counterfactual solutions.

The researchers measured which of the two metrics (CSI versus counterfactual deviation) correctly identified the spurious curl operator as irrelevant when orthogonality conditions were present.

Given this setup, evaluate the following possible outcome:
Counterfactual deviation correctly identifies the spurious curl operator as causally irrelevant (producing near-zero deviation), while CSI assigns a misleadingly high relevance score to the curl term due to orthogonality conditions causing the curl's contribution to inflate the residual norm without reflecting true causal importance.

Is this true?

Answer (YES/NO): YES